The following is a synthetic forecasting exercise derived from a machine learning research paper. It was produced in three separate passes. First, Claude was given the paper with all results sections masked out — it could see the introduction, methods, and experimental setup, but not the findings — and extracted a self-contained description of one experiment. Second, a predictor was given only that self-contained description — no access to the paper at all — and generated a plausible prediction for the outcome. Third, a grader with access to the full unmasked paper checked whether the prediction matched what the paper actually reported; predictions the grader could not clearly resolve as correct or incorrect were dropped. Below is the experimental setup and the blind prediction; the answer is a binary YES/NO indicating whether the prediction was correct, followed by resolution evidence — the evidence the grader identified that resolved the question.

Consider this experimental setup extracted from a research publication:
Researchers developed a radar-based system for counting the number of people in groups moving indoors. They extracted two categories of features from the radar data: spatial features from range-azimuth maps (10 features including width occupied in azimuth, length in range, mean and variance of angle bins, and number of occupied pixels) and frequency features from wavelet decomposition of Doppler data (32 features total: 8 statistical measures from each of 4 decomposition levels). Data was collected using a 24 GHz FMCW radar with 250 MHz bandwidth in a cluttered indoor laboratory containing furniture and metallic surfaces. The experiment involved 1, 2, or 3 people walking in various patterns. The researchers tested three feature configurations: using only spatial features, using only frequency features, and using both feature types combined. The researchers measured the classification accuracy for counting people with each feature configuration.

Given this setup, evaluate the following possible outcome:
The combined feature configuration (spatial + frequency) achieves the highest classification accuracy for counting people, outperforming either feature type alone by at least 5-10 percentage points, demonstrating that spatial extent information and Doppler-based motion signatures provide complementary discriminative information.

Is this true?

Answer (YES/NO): NO